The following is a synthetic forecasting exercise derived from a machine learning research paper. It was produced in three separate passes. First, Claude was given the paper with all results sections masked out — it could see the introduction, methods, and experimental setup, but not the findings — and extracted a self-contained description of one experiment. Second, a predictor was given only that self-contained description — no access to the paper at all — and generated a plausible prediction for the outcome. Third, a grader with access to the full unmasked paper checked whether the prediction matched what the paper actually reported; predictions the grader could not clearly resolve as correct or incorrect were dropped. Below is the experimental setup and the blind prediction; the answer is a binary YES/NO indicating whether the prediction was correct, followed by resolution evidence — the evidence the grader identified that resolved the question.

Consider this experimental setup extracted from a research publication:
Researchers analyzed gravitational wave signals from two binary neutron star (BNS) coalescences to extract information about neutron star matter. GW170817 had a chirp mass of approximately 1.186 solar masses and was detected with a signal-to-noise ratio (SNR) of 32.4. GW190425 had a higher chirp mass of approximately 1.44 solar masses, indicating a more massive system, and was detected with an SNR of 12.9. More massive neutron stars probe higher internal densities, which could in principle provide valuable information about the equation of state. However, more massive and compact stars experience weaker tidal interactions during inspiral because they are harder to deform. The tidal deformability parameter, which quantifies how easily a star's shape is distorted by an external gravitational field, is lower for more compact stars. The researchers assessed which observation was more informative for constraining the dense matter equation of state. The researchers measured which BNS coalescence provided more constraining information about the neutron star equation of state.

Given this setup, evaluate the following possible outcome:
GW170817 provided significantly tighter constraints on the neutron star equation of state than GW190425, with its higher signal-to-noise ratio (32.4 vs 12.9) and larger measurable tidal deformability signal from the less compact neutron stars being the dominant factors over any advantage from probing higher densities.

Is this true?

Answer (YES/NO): YES